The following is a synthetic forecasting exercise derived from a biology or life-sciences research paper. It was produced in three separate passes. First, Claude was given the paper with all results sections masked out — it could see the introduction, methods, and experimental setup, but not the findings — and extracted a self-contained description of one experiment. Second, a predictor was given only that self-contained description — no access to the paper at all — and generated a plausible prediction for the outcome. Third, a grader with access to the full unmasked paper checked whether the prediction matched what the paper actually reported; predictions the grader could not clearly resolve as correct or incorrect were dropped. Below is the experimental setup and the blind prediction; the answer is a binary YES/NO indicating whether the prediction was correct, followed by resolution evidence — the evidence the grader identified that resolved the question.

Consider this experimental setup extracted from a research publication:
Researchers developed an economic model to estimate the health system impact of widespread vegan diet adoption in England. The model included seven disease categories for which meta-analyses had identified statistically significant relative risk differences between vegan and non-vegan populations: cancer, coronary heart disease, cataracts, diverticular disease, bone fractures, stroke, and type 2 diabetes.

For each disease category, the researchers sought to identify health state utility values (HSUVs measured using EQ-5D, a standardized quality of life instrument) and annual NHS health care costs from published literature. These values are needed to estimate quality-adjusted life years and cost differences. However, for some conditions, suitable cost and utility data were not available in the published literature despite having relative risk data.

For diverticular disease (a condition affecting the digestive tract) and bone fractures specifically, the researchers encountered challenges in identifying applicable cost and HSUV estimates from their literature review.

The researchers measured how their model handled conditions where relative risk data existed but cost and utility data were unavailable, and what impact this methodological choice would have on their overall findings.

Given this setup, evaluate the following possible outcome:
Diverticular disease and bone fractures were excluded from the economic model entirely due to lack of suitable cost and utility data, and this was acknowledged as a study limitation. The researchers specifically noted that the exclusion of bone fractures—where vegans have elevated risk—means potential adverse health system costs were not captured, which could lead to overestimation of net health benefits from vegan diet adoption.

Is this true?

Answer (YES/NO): NO